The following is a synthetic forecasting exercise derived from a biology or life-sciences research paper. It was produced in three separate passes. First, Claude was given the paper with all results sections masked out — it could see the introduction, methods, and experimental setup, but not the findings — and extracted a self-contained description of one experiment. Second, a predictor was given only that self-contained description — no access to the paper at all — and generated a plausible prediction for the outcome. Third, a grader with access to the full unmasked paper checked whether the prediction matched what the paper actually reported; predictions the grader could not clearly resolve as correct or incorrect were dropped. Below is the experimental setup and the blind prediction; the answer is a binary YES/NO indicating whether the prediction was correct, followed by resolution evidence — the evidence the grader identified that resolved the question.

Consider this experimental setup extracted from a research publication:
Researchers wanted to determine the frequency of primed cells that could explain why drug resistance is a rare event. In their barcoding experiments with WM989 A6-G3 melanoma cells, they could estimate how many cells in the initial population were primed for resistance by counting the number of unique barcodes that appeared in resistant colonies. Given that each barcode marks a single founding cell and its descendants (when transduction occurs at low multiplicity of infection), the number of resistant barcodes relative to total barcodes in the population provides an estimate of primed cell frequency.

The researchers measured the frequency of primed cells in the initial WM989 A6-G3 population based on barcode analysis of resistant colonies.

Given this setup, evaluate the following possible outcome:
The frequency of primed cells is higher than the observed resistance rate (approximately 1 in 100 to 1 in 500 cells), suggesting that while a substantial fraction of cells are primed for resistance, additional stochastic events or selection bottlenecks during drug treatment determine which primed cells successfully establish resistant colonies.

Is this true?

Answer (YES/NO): NO